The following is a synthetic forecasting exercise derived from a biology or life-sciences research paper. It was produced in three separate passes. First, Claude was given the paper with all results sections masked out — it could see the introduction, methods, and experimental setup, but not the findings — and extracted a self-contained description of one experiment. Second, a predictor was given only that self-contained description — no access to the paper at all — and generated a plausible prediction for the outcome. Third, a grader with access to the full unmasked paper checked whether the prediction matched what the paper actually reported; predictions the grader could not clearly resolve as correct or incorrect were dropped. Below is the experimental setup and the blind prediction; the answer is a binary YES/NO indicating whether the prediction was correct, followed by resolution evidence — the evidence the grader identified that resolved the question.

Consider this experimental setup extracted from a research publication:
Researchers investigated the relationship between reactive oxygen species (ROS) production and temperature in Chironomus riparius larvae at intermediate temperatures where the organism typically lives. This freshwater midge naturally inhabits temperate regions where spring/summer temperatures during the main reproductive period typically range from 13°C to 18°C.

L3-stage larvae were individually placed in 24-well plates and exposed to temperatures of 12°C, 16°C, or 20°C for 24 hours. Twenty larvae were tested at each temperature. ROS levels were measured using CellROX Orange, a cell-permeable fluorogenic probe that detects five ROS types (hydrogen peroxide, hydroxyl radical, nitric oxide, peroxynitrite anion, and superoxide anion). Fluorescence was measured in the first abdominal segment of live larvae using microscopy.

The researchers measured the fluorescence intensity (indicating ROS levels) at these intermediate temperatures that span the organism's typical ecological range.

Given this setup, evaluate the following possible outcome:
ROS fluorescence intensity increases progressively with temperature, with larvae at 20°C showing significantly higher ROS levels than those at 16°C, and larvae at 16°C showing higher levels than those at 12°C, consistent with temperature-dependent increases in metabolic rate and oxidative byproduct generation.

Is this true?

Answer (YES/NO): NO